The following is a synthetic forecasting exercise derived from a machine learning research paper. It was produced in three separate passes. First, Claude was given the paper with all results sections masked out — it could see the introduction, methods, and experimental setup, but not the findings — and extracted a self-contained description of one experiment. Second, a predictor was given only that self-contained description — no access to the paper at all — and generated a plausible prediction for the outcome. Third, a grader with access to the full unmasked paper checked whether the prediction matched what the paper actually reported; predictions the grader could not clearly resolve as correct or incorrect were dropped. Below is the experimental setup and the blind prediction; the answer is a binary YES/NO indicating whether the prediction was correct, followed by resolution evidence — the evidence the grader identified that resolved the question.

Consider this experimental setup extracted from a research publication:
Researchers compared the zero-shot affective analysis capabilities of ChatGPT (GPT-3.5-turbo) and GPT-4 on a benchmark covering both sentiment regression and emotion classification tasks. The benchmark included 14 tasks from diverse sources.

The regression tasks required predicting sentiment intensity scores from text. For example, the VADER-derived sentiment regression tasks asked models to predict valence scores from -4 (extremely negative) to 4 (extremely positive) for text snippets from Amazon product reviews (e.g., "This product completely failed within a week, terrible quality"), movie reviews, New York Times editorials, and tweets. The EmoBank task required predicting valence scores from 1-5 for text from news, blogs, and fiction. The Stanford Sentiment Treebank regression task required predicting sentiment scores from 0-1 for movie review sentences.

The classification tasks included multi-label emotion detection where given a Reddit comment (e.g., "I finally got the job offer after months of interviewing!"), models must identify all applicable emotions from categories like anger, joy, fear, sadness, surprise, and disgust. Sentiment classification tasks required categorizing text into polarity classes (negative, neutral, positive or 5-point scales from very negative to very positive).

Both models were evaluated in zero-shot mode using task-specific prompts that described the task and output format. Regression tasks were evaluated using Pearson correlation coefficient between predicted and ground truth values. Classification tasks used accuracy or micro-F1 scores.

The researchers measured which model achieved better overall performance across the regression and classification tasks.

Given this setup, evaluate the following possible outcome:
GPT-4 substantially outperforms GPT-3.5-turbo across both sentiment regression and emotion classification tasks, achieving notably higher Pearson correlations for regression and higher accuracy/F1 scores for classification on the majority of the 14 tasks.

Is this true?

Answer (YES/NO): NO